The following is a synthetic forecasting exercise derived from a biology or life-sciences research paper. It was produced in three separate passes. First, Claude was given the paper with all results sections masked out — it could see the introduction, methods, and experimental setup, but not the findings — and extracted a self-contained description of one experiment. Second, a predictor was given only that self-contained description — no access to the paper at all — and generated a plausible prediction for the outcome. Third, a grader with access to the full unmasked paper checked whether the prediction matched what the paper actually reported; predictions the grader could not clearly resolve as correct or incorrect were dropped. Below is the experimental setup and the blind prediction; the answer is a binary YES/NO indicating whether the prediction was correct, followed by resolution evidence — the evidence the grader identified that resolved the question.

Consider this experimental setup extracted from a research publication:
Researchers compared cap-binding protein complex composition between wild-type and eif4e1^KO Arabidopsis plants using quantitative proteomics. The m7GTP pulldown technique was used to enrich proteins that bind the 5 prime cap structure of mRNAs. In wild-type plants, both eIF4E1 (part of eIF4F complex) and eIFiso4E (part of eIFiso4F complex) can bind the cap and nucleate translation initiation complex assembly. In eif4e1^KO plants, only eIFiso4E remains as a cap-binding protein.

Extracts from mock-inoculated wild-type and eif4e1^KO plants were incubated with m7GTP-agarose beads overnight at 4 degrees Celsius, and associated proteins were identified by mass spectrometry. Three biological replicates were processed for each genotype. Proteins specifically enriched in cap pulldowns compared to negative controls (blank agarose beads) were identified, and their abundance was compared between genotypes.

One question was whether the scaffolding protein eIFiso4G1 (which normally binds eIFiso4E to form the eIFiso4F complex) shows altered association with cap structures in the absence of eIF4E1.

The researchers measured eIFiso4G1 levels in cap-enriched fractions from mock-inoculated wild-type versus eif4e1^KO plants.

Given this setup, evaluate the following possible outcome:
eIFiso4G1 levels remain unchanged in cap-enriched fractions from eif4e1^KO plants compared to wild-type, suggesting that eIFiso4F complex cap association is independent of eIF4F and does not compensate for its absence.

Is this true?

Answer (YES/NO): YES